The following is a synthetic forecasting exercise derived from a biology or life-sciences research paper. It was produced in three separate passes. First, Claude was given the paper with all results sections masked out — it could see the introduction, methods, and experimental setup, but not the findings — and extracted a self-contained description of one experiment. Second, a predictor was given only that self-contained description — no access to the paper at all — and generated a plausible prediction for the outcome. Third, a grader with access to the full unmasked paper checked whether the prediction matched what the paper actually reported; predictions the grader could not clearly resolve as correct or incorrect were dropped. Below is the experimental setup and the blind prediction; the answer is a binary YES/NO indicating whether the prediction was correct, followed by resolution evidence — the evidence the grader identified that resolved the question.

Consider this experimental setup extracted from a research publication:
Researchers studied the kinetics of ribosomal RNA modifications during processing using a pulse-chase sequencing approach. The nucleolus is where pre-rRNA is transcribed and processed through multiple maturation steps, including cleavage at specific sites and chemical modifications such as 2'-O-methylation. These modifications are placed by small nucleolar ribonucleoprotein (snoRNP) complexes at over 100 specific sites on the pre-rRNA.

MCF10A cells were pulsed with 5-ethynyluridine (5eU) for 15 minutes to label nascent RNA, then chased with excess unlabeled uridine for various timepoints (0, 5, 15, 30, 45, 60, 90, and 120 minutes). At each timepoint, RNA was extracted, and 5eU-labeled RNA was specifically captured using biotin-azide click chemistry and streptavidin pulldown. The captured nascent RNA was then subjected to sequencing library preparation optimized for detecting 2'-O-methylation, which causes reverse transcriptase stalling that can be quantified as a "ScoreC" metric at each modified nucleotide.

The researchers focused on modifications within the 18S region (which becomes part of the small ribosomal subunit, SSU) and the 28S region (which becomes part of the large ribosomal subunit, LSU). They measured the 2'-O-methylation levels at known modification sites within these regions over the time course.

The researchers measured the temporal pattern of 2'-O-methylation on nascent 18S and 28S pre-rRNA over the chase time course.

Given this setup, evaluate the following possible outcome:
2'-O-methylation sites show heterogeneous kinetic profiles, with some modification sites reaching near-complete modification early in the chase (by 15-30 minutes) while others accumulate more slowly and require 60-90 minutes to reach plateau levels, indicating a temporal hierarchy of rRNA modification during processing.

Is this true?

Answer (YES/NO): YES